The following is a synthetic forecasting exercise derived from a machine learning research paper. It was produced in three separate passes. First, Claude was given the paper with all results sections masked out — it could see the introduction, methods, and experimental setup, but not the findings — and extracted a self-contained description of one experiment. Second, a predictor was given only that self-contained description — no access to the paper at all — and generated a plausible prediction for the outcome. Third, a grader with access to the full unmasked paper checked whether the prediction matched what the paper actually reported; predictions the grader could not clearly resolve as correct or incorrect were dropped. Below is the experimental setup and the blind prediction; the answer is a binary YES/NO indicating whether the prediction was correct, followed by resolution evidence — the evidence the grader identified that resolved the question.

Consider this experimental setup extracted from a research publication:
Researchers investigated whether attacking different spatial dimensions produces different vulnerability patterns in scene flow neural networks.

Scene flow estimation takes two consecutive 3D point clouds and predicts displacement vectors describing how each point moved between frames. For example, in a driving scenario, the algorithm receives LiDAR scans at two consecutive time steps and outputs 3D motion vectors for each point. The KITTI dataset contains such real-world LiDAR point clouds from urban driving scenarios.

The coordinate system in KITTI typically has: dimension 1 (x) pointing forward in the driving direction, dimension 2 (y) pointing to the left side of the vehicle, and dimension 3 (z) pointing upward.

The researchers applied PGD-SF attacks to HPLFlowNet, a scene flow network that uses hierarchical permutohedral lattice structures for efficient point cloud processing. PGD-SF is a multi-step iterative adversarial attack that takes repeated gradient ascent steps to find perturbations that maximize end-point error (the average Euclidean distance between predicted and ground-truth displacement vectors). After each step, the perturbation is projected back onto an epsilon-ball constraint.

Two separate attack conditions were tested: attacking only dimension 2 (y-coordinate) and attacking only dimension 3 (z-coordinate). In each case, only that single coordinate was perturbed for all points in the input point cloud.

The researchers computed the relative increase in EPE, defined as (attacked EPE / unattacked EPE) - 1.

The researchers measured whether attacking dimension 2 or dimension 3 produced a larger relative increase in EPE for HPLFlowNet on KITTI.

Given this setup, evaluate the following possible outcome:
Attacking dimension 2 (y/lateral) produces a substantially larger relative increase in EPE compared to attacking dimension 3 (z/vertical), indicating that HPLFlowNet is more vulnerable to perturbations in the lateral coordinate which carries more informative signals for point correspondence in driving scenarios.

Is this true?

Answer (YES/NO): YES